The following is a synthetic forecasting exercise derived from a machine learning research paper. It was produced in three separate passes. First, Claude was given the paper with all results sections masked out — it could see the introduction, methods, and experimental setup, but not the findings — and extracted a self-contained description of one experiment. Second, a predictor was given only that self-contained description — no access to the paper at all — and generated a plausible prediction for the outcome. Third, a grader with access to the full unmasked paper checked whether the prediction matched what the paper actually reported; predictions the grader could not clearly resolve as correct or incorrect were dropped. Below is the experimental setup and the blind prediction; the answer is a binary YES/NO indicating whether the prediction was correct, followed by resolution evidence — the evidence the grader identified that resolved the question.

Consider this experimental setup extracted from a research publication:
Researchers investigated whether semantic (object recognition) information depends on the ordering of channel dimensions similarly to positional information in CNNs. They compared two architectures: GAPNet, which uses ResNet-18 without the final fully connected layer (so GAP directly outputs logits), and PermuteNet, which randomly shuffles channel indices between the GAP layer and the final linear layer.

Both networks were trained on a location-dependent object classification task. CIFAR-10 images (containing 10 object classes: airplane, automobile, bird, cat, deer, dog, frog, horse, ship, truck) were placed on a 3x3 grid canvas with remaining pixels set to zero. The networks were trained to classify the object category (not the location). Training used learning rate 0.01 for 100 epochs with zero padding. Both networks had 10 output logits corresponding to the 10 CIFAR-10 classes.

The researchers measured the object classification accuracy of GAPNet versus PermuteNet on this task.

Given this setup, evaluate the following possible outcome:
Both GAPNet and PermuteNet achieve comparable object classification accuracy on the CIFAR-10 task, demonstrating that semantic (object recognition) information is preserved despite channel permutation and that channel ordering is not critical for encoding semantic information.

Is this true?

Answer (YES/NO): YES